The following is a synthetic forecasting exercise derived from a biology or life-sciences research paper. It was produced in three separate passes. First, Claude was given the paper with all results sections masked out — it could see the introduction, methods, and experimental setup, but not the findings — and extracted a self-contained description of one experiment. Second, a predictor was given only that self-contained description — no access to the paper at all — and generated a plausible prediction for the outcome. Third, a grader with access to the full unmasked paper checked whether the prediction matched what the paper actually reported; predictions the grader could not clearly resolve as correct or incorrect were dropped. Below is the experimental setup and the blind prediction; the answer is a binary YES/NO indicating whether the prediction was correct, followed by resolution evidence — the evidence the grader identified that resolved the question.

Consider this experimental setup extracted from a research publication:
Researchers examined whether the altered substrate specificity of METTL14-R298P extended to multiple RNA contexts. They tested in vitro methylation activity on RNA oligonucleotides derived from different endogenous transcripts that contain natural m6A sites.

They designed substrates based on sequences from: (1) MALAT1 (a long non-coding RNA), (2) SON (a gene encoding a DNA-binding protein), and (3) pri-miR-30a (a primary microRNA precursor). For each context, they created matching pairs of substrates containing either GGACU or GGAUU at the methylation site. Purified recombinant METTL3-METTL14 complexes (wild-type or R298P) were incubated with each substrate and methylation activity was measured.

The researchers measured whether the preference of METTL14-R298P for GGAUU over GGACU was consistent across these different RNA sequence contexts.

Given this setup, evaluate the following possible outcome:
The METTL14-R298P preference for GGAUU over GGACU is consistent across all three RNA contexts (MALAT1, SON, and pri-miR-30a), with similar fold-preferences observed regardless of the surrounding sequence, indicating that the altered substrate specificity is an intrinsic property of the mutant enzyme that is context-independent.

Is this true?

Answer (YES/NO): YES